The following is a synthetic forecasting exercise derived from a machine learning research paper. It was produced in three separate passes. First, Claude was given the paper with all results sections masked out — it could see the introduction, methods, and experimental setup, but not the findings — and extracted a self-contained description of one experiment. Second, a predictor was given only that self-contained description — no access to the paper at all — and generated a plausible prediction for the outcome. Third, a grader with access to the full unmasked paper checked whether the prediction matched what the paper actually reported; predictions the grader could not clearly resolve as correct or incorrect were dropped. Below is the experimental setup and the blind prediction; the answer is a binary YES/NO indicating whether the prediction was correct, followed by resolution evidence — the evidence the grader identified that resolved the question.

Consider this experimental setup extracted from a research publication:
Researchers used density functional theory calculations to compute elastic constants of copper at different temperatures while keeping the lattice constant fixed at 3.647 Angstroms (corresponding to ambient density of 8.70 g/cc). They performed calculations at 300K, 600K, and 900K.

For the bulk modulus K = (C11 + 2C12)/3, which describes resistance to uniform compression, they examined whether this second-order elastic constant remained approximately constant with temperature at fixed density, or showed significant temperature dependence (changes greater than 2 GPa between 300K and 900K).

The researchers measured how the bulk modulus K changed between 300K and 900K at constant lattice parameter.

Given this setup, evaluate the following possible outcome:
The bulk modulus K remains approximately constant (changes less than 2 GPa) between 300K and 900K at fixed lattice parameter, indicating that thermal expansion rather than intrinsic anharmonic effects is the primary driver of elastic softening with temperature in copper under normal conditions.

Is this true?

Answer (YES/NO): YES